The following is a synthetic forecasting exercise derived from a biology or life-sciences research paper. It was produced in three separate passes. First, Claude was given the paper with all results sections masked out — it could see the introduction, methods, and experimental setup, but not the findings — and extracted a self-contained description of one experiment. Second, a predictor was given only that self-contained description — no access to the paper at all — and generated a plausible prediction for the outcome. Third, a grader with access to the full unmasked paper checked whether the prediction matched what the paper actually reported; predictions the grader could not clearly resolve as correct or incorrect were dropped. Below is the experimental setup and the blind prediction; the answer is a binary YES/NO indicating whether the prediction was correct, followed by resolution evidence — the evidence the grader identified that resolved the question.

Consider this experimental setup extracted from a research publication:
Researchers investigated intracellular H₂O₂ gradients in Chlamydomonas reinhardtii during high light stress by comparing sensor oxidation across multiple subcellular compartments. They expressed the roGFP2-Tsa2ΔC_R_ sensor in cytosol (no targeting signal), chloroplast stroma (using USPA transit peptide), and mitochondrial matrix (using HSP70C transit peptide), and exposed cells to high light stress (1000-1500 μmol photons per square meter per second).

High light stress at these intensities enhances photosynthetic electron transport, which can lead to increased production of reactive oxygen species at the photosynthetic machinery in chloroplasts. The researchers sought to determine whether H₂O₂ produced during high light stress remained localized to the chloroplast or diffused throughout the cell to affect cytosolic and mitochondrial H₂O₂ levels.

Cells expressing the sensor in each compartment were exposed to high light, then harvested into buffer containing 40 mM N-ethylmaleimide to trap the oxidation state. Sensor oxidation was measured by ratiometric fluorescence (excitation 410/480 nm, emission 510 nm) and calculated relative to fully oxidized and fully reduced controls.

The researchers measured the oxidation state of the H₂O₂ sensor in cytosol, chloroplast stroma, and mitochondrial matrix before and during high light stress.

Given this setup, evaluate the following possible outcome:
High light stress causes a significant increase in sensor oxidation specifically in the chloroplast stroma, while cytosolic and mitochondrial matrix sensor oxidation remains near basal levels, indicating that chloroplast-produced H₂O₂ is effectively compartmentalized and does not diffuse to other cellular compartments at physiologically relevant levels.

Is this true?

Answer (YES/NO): NO